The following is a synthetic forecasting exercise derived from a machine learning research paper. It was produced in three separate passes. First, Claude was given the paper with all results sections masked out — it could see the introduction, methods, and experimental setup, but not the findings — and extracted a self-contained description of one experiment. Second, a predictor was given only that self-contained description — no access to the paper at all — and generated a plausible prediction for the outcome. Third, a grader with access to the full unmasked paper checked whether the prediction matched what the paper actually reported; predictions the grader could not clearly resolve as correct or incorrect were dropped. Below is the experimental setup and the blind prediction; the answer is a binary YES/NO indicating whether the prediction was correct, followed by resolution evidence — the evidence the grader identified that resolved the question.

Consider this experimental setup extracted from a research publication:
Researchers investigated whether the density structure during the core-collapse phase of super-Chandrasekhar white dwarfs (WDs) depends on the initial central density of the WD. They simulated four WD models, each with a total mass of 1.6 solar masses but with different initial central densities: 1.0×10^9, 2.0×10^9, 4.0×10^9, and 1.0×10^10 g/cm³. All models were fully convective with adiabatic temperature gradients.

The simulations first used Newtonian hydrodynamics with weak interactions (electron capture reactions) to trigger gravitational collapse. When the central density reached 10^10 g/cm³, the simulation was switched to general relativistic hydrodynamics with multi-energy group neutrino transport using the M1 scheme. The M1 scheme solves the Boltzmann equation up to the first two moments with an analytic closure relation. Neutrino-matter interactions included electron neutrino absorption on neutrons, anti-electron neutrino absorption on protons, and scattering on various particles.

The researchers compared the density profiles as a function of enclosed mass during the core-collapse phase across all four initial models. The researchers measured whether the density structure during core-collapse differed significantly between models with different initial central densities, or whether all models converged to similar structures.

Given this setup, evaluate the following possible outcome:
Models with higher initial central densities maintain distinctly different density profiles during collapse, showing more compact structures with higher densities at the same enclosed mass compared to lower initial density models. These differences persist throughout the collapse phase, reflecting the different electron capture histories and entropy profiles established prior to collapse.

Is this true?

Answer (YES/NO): NO